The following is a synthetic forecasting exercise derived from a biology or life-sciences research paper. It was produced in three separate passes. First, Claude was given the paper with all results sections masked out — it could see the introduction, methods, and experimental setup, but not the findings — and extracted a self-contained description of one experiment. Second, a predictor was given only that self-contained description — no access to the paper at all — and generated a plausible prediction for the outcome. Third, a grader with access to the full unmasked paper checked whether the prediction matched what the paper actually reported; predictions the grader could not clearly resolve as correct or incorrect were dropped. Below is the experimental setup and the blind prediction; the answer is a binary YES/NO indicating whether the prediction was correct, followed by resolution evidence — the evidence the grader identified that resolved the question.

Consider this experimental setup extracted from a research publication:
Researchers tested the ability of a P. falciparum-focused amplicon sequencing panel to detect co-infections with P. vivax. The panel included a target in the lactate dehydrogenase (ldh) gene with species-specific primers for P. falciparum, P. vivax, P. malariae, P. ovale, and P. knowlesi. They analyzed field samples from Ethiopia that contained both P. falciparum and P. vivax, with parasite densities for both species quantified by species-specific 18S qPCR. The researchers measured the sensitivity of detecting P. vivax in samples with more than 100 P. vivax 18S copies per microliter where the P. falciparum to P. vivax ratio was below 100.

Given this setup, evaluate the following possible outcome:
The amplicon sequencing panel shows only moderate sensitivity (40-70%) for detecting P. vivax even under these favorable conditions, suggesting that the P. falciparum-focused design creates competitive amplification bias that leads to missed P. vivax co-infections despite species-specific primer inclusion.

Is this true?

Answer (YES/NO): NO